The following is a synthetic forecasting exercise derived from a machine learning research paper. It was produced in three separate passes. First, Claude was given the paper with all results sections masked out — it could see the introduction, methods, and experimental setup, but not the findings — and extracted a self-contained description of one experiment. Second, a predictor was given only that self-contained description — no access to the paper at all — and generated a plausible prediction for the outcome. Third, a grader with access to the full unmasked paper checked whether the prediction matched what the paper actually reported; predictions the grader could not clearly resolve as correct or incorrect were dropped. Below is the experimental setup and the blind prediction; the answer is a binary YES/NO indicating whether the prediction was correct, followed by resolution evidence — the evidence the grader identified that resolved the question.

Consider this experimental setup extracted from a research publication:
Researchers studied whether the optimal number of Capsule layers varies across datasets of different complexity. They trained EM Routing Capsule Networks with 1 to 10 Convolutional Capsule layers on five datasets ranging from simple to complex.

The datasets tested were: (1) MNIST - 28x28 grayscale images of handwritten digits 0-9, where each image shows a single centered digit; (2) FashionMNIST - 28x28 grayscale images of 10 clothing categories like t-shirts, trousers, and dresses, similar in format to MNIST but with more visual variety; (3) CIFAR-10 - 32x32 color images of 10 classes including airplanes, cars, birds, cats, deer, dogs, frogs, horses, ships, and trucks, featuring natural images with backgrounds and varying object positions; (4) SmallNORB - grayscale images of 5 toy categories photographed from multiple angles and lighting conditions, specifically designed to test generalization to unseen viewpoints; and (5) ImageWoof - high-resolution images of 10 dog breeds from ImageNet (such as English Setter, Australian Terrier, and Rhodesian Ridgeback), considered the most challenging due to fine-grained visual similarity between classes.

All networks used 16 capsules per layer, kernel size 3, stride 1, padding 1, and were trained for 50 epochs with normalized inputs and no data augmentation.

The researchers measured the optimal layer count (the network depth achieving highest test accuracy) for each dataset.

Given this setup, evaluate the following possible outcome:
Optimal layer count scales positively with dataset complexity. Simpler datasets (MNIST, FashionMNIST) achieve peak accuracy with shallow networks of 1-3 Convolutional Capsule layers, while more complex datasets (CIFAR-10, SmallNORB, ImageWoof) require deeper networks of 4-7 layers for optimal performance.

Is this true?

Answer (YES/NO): NO